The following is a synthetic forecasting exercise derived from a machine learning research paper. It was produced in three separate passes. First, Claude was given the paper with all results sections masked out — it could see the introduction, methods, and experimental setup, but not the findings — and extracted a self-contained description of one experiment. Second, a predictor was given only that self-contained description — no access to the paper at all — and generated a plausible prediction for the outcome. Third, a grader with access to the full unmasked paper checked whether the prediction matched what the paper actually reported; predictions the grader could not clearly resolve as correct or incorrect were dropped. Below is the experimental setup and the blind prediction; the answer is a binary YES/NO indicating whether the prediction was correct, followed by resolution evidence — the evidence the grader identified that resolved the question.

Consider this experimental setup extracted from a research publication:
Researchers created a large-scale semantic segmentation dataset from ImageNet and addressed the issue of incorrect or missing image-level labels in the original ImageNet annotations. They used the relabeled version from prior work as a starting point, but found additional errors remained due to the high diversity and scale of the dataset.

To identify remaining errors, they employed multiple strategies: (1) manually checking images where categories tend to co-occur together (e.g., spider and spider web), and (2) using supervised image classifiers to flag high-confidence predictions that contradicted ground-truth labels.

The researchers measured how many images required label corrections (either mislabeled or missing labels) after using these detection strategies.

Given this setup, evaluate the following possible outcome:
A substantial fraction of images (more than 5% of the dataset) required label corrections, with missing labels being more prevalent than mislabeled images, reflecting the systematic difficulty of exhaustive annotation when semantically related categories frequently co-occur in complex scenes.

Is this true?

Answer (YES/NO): NO